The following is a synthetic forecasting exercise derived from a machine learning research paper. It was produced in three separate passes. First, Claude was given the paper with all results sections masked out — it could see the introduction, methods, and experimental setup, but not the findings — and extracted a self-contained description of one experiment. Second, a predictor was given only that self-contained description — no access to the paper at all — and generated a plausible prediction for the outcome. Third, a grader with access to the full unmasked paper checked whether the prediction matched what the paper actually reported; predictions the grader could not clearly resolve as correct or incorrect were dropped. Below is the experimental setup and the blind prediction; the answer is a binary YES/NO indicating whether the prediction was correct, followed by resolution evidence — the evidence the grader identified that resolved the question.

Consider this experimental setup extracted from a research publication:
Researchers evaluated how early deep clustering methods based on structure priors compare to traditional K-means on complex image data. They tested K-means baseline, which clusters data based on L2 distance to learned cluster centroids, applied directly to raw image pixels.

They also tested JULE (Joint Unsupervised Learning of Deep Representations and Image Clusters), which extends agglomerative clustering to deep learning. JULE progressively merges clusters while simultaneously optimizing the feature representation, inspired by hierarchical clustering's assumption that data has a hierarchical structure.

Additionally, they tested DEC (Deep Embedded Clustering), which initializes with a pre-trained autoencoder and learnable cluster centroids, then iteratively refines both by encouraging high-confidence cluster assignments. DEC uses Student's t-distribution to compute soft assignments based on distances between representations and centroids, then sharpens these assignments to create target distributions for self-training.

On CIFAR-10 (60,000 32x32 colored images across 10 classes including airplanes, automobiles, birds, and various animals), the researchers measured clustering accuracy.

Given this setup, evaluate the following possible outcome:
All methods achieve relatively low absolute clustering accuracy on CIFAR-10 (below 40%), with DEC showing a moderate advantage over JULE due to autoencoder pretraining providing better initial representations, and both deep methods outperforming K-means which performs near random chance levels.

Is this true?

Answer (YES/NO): NO